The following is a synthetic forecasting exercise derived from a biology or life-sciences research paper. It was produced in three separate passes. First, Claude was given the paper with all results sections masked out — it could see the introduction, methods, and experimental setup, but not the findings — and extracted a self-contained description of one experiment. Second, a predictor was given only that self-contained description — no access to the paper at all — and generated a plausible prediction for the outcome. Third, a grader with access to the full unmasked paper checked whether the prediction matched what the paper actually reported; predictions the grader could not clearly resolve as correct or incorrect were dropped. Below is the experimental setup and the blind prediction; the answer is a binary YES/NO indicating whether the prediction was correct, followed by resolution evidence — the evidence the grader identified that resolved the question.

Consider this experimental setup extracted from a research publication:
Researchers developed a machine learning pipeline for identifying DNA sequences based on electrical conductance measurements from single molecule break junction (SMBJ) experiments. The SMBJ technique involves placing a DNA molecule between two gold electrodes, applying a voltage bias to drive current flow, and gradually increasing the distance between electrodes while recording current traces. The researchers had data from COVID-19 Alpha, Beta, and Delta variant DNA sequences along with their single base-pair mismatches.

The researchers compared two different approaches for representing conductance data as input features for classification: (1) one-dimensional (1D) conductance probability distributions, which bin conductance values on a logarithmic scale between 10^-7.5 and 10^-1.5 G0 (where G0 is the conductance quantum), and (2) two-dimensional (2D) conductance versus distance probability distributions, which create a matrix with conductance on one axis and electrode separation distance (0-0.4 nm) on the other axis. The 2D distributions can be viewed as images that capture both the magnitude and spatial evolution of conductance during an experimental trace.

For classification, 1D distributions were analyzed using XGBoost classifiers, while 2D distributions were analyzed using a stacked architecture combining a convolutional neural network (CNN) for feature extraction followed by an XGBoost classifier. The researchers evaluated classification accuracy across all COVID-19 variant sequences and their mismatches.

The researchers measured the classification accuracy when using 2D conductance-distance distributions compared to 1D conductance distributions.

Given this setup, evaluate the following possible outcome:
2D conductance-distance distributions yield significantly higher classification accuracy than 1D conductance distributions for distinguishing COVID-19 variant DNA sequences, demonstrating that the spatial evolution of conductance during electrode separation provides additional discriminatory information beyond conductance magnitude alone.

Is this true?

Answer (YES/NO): NO